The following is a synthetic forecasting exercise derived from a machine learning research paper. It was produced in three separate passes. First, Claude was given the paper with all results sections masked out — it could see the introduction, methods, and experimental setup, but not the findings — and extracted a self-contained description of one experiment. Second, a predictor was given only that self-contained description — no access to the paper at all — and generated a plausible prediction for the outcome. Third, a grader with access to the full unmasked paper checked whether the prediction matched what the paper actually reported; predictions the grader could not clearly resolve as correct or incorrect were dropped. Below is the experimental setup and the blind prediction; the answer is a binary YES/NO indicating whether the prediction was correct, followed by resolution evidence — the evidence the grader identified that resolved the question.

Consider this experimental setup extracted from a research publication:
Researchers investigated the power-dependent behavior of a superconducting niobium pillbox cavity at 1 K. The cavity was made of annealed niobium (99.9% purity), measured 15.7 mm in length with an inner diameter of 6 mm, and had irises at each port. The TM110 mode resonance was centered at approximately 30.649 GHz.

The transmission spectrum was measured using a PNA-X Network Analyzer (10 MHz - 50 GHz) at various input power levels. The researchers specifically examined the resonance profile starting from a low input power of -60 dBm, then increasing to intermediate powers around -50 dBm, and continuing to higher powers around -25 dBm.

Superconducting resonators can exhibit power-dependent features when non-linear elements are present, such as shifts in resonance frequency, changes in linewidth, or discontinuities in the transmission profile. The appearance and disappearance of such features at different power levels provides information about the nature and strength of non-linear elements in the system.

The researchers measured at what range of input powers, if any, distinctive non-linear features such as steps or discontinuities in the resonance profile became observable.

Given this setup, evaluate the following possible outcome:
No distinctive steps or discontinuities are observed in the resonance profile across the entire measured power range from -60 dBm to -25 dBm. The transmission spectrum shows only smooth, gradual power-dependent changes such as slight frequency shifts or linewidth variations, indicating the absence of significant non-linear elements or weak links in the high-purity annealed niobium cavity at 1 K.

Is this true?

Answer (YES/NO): NO